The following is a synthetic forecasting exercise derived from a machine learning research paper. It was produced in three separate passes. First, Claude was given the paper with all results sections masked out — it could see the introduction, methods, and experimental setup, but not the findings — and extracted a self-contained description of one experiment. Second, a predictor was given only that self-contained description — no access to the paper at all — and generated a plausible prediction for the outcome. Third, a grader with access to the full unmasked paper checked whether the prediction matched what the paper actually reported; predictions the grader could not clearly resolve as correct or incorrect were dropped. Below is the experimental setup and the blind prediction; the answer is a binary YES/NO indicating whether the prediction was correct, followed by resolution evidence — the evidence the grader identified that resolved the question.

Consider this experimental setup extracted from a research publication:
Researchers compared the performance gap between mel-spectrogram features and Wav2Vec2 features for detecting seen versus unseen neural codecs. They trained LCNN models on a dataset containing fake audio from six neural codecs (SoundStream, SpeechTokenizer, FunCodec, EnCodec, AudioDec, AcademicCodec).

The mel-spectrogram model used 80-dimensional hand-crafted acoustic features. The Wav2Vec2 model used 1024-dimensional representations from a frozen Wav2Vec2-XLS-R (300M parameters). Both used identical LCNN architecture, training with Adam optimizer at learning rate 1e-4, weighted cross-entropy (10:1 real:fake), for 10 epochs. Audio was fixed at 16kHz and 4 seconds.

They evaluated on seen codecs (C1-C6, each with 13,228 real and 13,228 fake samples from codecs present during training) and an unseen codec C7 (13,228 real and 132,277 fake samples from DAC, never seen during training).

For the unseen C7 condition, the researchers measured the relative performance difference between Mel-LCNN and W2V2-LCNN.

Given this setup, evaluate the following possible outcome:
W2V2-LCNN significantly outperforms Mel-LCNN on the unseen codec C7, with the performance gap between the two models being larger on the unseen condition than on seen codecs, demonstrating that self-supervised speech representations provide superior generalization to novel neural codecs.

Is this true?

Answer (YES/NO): YES